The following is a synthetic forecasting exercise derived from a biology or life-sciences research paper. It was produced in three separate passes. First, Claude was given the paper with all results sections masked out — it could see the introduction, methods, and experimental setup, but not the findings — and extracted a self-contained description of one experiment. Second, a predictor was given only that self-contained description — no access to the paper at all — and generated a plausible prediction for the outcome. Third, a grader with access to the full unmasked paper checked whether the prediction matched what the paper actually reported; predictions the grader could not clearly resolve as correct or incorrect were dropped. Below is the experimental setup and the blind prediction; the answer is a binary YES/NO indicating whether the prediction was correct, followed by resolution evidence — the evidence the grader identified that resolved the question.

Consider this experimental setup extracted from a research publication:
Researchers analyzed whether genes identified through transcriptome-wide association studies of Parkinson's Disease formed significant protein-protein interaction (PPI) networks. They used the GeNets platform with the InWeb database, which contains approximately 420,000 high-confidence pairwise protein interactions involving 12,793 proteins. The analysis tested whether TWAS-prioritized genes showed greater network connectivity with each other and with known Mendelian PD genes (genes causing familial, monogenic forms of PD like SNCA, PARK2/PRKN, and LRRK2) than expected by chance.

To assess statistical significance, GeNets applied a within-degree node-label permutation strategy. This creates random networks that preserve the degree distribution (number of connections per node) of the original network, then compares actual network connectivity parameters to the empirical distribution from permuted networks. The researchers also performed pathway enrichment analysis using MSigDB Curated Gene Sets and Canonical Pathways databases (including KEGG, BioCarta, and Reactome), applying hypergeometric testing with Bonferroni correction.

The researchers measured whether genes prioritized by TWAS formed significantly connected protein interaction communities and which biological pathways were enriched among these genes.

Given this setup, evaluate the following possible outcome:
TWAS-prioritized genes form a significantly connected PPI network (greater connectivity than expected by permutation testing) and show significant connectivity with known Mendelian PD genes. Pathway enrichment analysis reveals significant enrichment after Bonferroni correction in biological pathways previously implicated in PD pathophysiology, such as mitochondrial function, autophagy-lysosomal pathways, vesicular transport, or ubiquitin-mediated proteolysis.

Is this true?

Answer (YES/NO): YES